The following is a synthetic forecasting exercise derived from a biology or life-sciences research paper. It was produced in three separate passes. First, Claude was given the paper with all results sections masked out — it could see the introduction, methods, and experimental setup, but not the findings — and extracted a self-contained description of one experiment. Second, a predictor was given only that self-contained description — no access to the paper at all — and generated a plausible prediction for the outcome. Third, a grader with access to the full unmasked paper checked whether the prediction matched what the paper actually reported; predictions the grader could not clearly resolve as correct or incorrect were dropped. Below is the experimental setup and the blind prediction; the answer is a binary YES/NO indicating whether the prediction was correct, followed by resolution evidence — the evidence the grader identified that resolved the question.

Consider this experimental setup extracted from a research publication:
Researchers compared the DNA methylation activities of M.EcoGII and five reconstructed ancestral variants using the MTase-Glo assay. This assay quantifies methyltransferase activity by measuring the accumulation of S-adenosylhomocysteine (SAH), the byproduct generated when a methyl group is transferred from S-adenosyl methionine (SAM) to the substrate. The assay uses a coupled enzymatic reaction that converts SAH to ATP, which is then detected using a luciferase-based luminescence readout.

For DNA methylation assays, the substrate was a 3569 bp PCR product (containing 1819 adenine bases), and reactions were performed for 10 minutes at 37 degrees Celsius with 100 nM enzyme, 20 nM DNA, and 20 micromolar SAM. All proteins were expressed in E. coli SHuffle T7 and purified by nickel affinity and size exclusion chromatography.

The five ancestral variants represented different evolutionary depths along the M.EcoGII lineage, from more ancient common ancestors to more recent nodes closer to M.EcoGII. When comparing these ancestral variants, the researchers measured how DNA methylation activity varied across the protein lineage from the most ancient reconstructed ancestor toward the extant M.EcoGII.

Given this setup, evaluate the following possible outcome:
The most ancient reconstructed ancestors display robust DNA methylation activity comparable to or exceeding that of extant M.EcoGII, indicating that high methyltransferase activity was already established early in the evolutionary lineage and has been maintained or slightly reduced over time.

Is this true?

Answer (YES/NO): NO